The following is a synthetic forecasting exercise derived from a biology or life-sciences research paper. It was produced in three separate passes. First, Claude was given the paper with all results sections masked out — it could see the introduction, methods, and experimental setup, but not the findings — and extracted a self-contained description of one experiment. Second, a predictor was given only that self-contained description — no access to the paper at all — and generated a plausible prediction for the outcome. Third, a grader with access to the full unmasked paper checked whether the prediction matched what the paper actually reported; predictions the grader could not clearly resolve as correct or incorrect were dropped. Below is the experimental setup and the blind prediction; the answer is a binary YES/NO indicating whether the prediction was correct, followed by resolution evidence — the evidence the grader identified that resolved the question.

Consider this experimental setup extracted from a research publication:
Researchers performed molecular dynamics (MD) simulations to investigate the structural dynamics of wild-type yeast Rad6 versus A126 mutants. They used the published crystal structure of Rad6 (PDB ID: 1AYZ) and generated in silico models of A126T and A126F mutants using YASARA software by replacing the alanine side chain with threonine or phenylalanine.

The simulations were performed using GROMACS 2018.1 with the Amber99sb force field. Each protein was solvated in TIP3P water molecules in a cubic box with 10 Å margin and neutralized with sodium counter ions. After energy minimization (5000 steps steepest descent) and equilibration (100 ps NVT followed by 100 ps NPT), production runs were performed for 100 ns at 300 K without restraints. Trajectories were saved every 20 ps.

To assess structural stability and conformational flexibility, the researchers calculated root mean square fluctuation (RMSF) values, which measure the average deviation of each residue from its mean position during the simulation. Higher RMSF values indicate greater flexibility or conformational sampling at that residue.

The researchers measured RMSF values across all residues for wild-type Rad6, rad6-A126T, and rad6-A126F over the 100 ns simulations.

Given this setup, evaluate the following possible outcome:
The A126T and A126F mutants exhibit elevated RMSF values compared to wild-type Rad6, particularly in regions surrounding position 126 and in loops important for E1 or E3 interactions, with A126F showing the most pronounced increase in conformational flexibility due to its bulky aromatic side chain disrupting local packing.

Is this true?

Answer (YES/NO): NO